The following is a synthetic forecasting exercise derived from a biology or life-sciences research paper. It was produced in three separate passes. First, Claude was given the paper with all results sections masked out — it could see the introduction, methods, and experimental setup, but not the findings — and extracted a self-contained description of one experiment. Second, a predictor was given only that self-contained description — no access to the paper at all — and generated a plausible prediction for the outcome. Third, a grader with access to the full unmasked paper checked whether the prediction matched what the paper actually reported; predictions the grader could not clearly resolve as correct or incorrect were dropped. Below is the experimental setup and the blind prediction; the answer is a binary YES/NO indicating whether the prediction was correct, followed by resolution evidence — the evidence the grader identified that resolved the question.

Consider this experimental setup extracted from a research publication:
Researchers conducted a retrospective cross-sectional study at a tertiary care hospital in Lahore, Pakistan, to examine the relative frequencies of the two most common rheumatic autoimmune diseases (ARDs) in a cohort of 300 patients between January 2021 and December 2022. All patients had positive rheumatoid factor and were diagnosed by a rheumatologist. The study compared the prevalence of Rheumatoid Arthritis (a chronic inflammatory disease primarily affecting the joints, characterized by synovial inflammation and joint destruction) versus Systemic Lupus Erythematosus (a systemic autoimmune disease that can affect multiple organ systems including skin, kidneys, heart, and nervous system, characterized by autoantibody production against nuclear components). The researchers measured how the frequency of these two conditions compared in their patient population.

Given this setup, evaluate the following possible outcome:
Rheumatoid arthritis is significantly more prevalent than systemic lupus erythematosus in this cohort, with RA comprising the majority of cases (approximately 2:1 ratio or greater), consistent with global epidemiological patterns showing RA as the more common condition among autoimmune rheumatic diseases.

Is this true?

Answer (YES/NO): NO